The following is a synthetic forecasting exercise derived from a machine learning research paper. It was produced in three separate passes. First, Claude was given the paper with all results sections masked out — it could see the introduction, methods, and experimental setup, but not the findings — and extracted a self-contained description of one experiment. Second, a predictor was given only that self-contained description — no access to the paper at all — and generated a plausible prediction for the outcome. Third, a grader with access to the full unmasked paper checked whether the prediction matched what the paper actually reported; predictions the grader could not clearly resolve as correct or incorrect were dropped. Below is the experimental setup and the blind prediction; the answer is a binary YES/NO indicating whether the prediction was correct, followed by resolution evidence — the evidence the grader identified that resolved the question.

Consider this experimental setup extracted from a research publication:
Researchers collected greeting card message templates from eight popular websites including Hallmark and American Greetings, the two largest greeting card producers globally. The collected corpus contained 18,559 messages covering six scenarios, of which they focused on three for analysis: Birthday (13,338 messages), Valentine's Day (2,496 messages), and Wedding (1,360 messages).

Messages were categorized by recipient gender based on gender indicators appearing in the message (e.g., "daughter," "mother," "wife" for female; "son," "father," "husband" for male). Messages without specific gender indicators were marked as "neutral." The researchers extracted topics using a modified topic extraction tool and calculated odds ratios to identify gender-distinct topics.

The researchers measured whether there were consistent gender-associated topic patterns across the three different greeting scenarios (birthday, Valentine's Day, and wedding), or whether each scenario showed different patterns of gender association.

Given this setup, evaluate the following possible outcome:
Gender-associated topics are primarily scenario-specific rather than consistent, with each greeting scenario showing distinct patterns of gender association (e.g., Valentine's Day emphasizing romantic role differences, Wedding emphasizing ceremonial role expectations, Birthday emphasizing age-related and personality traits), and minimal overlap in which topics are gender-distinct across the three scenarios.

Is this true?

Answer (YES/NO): NO